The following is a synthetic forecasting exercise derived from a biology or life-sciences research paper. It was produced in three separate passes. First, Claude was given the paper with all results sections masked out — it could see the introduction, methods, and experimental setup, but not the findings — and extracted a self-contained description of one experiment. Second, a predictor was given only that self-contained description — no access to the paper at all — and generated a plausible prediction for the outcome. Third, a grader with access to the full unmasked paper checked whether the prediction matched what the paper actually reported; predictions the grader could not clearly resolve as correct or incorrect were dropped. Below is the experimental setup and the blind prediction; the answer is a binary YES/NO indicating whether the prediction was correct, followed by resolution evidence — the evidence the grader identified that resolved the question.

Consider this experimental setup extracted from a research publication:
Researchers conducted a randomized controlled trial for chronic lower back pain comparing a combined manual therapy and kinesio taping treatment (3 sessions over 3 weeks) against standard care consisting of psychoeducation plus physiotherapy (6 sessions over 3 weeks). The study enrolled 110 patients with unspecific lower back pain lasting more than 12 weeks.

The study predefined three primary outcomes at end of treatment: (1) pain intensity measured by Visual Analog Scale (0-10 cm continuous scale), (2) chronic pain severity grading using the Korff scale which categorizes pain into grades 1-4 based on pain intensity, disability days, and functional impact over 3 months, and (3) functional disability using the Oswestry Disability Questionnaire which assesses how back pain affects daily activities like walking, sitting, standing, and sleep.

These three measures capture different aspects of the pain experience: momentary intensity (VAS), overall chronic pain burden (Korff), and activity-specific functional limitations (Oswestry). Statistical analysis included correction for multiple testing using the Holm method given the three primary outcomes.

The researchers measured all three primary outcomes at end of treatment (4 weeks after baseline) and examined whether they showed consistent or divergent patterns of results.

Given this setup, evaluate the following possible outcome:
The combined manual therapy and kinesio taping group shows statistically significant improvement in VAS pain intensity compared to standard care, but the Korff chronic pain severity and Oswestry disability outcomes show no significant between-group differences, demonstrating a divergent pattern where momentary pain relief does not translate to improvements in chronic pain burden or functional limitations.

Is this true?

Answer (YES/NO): NO